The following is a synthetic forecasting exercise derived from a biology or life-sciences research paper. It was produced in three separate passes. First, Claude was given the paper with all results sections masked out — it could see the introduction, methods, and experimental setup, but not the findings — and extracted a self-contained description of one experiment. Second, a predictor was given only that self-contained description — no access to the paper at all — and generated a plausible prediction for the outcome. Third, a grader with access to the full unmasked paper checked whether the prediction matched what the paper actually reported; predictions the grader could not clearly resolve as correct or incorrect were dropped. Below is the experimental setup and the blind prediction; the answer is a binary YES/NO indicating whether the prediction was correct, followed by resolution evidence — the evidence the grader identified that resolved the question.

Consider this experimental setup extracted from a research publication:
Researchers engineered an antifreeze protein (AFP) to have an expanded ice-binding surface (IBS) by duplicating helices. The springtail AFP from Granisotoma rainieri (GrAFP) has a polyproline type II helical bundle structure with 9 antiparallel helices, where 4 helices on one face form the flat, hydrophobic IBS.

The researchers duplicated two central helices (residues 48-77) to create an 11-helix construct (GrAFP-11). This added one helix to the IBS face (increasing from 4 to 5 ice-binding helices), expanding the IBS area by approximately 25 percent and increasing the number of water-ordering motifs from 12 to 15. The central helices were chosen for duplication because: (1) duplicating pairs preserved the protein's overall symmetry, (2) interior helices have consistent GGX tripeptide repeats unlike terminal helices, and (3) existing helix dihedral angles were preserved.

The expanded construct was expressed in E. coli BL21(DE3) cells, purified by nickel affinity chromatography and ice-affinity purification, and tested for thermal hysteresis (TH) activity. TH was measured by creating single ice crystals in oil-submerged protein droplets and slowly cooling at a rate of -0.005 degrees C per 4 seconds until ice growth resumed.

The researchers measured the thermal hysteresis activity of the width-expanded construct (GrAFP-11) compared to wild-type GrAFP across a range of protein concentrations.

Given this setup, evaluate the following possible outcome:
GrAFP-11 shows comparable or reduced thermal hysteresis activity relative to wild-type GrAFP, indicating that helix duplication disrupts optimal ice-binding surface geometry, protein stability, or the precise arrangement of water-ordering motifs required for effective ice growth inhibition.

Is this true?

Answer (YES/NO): NO